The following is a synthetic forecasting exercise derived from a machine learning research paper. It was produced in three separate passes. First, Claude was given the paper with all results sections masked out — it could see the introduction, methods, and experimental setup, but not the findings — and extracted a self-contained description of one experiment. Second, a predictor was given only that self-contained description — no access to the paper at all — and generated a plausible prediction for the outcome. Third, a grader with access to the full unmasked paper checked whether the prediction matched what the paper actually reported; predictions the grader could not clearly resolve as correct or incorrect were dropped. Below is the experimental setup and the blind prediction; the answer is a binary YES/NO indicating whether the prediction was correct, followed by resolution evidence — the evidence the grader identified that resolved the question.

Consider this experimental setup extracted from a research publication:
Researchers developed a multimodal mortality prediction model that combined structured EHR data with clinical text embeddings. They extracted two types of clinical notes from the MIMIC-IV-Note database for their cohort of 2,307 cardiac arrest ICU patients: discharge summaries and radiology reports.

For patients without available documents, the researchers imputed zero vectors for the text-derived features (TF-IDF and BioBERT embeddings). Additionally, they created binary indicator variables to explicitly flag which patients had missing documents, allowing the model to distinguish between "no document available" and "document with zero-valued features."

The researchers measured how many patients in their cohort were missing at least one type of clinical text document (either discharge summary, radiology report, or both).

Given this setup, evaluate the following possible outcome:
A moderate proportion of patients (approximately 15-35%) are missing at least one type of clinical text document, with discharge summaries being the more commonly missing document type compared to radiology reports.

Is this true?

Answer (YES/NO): YES